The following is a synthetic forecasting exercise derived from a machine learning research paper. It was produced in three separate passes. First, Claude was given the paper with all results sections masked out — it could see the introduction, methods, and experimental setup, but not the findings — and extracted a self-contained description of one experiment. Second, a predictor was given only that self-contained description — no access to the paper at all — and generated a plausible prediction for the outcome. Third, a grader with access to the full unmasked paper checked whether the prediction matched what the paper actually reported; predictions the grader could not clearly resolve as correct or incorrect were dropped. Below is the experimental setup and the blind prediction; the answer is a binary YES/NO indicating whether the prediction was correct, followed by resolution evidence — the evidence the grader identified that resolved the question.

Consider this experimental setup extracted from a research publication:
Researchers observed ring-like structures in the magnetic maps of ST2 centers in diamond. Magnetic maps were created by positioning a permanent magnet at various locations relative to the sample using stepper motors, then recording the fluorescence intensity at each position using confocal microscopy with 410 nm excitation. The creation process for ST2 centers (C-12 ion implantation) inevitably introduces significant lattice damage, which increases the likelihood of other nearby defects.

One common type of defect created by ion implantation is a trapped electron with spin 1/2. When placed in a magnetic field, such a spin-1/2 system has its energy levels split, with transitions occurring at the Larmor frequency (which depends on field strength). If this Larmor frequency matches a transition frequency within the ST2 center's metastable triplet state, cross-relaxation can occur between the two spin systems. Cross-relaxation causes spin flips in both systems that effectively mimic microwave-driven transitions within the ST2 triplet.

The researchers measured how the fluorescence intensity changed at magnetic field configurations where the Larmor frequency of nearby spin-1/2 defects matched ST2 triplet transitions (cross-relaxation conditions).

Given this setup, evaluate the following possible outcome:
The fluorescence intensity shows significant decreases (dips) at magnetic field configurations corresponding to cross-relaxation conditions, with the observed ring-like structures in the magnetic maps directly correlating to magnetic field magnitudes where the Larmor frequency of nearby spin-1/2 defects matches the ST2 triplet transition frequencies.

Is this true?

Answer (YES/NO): NO